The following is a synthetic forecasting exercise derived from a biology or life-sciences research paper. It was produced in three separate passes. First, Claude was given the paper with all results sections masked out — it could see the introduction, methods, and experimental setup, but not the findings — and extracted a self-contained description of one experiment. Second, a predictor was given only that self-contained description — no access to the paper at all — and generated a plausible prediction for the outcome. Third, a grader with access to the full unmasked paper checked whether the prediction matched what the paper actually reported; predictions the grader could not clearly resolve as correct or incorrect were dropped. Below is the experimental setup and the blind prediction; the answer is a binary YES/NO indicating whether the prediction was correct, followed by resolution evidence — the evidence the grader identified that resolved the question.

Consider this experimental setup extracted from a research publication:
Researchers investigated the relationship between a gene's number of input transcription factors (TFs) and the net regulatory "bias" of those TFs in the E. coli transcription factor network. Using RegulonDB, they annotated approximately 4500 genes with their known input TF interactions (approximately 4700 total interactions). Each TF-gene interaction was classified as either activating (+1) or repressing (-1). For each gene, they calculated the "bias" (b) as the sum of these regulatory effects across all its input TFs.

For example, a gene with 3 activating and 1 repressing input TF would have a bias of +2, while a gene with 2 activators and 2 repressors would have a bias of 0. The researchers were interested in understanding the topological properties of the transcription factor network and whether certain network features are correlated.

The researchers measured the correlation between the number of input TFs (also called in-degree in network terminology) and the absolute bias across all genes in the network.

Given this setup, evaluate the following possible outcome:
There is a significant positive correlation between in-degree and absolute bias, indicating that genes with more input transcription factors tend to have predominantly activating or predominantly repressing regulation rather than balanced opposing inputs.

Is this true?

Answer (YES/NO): YES